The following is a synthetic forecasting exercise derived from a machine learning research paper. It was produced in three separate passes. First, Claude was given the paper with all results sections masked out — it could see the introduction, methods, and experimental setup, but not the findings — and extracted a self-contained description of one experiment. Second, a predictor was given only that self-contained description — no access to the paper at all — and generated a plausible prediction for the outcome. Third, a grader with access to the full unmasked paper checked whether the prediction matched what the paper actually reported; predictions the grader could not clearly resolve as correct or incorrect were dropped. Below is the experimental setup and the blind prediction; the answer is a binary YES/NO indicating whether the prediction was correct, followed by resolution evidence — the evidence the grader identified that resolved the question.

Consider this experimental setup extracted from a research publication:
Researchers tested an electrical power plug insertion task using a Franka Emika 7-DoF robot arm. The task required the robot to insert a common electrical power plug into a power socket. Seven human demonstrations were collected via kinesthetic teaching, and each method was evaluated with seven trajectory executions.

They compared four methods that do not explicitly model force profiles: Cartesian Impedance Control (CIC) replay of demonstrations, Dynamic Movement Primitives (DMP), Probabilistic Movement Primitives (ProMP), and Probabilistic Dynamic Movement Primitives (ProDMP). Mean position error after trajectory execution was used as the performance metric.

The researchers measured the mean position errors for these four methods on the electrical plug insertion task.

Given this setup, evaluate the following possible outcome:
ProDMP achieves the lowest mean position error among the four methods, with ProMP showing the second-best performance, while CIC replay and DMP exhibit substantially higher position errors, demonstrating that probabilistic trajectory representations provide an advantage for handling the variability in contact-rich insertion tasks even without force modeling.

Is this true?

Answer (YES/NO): NO